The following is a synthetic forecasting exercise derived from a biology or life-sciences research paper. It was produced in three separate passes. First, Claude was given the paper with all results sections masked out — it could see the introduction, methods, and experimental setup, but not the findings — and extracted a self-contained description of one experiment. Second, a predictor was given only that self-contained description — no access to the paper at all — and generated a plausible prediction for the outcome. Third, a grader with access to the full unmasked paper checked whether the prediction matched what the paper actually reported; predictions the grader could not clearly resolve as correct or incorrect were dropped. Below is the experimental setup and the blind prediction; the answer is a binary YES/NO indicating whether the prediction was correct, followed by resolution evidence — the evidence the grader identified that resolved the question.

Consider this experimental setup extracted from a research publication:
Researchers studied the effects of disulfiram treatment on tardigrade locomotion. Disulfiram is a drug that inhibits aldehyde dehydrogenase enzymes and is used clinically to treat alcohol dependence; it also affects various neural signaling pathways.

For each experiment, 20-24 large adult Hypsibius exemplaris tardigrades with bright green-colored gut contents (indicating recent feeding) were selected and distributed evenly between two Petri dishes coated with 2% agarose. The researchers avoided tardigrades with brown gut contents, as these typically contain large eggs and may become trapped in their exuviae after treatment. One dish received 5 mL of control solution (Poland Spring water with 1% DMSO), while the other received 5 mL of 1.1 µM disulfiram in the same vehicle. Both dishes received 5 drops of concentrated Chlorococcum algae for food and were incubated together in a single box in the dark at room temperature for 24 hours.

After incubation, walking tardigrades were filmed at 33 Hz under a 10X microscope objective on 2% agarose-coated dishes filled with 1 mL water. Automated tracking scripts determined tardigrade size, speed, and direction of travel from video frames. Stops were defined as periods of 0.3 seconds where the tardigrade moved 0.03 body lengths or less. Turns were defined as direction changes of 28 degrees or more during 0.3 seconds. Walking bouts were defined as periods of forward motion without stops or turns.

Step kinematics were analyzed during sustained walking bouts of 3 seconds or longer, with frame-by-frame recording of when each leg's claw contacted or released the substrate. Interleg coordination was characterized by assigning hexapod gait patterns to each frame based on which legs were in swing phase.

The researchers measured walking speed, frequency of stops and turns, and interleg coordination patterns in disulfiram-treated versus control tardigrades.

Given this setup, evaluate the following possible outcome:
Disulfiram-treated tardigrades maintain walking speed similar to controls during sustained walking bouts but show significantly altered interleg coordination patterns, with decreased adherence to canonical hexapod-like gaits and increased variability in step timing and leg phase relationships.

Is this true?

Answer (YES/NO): NO